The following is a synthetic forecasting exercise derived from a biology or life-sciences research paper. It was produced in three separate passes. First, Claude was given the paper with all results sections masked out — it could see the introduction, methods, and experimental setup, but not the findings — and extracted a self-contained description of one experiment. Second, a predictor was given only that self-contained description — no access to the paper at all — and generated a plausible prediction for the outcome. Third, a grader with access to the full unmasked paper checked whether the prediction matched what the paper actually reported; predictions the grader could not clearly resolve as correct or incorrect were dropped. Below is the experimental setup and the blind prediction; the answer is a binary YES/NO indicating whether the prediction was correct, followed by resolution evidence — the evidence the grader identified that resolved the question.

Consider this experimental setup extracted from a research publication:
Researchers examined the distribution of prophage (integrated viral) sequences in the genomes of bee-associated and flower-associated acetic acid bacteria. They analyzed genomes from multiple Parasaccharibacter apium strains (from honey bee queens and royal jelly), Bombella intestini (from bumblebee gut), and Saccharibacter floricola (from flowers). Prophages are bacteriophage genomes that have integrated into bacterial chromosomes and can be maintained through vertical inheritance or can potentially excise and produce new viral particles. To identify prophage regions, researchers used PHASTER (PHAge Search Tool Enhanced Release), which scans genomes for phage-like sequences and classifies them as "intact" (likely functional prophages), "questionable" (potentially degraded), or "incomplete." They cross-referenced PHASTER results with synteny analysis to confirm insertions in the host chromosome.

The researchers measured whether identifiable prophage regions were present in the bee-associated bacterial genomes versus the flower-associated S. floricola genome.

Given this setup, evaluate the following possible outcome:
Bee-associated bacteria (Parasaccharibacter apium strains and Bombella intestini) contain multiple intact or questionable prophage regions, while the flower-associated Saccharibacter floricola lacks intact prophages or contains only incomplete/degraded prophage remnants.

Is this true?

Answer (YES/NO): NO